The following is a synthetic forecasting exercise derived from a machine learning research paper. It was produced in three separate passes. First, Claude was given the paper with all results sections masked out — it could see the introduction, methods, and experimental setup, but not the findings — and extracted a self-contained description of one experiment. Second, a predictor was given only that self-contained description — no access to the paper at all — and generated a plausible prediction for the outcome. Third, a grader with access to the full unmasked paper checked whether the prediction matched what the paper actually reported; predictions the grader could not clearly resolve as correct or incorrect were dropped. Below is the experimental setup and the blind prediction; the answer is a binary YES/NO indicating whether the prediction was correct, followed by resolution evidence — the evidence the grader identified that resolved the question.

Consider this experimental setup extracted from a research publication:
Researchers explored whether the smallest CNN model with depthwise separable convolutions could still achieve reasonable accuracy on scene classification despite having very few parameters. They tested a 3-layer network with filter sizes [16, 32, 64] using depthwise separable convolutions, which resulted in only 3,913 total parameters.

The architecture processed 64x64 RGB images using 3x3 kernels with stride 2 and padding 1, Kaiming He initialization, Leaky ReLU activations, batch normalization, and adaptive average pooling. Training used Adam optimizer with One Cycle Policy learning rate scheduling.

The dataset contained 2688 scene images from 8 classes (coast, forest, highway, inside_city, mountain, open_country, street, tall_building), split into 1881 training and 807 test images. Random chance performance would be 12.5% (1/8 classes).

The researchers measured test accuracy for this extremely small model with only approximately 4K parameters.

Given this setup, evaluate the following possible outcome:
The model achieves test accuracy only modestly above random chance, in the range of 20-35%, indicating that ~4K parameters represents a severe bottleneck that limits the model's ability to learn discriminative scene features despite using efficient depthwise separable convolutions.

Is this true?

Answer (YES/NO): NO